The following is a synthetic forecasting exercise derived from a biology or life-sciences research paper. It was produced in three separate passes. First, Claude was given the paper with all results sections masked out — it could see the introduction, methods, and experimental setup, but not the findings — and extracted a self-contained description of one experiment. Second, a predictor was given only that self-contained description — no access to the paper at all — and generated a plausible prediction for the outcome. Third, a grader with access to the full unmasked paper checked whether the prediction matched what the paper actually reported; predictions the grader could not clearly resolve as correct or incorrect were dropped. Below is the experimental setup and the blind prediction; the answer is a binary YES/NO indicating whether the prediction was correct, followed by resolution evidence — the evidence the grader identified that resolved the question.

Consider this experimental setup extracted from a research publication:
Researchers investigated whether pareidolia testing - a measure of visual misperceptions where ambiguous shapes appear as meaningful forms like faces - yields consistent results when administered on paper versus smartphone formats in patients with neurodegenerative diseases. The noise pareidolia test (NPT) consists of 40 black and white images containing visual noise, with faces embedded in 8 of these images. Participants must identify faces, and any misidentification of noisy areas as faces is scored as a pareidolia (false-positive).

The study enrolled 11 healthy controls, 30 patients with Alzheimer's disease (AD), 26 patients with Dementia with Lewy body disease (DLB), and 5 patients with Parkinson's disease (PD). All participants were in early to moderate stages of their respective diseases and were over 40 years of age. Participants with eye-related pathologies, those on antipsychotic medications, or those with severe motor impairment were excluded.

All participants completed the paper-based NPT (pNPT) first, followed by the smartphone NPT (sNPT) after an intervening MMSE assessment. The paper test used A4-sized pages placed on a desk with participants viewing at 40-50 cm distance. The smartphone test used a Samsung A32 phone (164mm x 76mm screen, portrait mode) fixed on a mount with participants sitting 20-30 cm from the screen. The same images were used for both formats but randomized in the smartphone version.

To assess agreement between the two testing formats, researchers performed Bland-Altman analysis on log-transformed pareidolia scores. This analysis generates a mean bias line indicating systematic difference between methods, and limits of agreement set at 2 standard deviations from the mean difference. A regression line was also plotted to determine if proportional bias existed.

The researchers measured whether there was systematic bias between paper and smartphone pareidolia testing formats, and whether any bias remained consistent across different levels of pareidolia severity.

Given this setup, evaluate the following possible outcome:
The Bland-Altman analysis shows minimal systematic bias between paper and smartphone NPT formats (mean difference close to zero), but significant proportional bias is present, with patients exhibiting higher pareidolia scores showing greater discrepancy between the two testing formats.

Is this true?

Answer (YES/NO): NO